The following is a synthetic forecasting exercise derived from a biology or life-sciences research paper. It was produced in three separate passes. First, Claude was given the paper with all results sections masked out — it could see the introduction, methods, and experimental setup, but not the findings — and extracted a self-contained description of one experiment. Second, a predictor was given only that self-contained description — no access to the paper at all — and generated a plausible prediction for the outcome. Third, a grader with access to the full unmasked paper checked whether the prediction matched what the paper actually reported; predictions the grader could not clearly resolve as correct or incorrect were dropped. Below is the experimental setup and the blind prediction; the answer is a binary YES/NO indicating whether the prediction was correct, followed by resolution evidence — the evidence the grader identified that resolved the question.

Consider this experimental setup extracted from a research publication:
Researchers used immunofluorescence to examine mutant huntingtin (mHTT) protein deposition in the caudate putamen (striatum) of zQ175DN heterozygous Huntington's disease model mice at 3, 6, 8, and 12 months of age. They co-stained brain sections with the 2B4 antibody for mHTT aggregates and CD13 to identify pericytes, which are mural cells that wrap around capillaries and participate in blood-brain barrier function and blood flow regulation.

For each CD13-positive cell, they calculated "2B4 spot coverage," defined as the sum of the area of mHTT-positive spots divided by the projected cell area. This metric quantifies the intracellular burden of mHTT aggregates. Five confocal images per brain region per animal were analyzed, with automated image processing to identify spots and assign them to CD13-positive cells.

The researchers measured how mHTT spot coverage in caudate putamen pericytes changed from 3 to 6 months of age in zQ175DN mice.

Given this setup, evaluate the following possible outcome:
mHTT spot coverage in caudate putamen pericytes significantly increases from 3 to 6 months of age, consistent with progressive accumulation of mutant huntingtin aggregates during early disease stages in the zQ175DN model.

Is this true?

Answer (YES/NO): YES